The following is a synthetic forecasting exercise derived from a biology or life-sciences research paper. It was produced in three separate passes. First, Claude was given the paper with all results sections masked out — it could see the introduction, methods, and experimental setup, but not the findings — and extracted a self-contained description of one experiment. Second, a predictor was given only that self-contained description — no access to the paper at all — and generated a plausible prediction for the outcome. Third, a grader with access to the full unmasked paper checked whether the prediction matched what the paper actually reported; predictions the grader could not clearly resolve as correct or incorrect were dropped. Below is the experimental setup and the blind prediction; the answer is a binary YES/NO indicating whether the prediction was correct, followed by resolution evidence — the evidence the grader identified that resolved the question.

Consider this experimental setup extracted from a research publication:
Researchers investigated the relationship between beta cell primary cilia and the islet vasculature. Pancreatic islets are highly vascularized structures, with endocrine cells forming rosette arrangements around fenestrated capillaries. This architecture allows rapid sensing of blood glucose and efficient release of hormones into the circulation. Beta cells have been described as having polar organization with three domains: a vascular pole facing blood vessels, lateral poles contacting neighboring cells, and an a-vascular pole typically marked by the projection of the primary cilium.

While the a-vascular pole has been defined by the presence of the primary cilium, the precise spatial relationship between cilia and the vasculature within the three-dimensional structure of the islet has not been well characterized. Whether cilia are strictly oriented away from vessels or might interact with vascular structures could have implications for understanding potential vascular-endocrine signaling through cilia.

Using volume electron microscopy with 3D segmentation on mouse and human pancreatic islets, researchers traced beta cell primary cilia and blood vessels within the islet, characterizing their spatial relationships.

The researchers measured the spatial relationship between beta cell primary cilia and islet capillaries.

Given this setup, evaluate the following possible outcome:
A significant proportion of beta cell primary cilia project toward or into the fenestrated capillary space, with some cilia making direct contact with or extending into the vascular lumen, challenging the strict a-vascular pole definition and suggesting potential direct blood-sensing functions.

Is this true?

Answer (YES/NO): NO